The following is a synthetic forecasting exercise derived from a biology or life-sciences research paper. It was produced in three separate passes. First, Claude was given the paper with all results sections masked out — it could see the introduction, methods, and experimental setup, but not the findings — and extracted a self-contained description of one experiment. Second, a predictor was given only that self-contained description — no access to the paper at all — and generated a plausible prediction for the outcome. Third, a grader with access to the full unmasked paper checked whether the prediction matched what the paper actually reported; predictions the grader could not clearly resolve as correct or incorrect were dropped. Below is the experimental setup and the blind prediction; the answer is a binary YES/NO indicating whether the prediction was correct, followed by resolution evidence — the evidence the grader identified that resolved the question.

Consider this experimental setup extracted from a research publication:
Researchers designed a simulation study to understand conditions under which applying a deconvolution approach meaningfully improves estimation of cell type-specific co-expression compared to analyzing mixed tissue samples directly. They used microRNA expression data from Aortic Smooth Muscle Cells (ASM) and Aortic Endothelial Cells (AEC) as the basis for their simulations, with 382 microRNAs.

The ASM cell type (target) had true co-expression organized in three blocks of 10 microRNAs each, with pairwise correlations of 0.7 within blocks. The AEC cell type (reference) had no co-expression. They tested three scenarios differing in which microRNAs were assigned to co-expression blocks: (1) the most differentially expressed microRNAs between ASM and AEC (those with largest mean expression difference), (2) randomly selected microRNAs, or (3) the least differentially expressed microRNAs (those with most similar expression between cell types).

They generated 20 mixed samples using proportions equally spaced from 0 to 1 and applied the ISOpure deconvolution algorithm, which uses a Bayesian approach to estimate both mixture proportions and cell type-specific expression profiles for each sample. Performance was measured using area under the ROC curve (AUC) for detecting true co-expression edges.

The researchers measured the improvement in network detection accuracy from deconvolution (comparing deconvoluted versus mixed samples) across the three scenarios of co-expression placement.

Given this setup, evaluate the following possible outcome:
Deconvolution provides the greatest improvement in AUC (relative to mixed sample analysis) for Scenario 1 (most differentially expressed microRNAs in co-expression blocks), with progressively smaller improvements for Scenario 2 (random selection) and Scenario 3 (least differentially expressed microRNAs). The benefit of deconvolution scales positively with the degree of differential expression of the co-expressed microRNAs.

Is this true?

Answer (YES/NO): NO